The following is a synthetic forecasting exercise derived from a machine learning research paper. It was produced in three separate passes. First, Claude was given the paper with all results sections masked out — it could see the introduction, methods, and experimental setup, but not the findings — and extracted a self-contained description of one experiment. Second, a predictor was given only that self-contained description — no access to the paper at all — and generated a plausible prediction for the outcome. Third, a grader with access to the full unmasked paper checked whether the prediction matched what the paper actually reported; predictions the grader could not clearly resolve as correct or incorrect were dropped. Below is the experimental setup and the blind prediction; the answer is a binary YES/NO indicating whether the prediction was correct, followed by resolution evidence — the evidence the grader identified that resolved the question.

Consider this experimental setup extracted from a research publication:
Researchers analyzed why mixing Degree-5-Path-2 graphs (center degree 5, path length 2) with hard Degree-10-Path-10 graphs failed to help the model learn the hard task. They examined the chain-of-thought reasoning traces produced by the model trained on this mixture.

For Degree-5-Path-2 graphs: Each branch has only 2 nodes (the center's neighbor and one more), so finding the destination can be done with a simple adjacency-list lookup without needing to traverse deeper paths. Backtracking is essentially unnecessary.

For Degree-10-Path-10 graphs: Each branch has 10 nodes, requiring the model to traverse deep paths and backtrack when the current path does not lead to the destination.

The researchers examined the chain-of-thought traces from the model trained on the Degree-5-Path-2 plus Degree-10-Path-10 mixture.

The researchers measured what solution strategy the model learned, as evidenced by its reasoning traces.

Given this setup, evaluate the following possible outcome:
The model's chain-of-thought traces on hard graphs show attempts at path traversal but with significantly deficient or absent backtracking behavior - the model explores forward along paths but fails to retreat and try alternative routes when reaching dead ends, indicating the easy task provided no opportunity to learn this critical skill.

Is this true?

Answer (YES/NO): NO